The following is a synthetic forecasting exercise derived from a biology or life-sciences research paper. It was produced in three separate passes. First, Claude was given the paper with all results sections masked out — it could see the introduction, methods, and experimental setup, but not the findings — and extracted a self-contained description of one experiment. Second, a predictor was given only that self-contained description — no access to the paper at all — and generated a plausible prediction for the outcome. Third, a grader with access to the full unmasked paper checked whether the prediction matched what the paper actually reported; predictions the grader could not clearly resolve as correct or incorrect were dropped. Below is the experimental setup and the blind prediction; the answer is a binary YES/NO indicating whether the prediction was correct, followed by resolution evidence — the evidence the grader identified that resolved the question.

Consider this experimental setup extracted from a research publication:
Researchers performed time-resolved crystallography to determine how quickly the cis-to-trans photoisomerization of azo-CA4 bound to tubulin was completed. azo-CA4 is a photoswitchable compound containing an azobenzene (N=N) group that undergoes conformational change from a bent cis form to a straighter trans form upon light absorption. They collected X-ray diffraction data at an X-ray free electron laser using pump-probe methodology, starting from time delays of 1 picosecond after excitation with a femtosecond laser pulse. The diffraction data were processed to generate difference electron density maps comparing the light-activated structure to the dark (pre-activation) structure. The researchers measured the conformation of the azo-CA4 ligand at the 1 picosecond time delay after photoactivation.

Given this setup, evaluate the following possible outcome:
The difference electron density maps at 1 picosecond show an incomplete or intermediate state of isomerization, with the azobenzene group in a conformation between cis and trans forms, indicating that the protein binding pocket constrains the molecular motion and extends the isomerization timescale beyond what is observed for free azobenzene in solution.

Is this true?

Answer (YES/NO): NO